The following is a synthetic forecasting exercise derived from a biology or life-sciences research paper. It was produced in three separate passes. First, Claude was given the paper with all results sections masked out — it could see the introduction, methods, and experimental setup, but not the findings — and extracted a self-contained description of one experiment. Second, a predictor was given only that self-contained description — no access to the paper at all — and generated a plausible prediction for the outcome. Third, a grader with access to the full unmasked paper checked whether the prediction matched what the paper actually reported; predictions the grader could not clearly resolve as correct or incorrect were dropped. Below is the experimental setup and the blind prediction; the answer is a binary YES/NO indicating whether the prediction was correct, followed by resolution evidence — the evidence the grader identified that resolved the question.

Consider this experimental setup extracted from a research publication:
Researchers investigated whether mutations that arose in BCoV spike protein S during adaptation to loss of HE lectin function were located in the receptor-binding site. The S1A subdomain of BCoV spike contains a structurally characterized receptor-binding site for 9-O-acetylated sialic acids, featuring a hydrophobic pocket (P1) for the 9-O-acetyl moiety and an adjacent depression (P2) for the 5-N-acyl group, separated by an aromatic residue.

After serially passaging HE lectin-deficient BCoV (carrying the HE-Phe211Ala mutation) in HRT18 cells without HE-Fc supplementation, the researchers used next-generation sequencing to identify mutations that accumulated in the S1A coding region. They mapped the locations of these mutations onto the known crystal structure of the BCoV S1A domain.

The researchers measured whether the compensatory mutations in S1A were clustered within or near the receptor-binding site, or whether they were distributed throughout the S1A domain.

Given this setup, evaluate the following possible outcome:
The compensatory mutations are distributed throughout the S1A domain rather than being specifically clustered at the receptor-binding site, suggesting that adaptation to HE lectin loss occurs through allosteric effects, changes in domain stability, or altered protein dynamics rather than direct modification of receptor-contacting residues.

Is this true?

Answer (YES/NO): NO